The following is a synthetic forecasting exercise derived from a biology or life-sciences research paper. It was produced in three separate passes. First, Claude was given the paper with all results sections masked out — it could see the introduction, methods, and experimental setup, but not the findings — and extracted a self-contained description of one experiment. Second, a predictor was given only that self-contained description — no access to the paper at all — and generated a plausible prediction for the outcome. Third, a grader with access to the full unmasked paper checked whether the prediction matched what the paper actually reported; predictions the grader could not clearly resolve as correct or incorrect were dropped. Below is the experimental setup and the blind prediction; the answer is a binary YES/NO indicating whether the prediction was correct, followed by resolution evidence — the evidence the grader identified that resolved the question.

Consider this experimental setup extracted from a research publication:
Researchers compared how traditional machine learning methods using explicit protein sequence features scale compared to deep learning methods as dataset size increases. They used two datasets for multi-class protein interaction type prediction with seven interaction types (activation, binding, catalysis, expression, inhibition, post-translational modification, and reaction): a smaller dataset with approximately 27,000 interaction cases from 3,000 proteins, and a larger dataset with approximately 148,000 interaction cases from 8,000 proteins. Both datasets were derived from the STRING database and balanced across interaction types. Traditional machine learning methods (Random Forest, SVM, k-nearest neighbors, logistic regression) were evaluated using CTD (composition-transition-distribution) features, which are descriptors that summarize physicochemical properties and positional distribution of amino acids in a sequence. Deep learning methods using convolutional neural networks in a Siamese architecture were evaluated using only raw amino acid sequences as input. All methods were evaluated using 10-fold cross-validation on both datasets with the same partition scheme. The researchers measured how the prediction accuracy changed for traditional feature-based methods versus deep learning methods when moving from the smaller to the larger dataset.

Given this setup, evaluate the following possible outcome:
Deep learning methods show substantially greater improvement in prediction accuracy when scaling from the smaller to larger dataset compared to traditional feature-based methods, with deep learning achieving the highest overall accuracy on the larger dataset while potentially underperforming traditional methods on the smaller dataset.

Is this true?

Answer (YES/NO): NO